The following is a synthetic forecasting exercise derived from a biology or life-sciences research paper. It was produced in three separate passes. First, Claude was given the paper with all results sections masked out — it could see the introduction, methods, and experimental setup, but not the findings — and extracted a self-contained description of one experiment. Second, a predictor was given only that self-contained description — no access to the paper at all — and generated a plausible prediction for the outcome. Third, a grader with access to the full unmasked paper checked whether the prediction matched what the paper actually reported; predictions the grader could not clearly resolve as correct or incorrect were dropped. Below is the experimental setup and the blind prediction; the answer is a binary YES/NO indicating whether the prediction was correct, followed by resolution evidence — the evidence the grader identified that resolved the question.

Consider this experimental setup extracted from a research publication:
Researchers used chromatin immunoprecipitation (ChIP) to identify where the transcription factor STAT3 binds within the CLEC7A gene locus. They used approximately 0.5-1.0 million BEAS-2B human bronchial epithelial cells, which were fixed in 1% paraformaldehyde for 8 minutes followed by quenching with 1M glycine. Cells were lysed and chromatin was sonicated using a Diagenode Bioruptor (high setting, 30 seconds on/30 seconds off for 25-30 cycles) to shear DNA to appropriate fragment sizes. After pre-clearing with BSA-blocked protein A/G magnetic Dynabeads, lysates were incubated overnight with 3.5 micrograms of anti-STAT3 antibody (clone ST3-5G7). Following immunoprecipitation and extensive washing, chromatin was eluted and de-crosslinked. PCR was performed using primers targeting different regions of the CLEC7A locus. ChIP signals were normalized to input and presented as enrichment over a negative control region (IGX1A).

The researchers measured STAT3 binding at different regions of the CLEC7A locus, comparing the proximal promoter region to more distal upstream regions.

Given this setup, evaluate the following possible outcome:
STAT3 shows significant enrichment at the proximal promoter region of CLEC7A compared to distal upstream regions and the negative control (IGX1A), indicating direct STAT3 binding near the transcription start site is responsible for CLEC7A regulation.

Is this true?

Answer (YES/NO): NO